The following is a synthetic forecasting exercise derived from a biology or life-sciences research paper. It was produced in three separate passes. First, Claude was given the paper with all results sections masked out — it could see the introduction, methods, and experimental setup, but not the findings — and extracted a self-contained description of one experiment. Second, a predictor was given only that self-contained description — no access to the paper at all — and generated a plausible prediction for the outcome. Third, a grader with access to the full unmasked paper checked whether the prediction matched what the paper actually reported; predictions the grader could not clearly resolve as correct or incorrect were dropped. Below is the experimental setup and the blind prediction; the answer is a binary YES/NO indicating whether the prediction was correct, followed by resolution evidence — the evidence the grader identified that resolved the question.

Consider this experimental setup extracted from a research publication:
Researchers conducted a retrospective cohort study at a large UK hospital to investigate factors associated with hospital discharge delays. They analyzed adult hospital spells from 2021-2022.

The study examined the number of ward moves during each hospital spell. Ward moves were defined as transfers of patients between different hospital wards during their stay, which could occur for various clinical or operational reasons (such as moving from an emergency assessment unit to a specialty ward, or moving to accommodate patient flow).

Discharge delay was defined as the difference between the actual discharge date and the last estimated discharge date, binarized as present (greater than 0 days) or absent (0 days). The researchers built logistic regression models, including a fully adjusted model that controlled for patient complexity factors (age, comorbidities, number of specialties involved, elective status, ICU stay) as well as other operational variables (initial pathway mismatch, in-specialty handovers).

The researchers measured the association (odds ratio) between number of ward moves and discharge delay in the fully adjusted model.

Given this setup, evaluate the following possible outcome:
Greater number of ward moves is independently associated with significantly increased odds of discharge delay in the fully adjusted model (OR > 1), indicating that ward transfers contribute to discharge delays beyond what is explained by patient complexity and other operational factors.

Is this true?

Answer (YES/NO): YES